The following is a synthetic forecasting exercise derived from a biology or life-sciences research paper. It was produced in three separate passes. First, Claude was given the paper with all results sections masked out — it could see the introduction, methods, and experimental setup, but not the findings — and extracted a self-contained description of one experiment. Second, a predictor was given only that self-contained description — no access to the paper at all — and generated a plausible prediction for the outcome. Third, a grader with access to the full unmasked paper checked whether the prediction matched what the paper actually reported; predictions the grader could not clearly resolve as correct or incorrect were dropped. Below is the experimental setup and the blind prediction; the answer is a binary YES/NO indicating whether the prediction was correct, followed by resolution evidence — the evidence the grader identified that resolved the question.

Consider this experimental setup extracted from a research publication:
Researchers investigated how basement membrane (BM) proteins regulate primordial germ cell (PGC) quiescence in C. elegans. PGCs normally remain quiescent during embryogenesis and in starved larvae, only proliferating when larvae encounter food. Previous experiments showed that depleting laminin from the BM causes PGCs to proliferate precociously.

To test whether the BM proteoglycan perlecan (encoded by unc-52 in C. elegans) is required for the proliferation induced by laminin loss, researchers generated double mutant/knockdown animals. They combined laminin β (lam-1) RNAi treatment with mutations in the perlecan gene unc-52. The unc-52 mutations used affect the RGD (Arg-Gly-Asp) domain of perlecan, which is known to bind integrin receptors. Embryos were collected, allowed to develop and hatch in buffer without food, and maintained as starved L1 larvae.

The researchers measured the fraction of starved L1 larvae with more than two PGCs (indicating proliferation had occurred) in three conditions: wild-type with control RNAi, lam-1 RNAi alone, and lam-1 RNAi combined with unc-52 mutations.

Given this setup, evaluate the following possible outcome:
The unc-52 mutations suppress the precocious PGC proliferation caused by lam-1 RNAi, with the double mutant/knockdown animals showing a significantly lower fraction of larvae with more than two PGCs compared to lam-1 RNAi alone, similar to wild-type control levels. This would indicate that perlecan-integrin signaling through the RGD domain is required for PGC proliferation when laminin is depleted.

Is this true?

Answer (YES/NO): YES